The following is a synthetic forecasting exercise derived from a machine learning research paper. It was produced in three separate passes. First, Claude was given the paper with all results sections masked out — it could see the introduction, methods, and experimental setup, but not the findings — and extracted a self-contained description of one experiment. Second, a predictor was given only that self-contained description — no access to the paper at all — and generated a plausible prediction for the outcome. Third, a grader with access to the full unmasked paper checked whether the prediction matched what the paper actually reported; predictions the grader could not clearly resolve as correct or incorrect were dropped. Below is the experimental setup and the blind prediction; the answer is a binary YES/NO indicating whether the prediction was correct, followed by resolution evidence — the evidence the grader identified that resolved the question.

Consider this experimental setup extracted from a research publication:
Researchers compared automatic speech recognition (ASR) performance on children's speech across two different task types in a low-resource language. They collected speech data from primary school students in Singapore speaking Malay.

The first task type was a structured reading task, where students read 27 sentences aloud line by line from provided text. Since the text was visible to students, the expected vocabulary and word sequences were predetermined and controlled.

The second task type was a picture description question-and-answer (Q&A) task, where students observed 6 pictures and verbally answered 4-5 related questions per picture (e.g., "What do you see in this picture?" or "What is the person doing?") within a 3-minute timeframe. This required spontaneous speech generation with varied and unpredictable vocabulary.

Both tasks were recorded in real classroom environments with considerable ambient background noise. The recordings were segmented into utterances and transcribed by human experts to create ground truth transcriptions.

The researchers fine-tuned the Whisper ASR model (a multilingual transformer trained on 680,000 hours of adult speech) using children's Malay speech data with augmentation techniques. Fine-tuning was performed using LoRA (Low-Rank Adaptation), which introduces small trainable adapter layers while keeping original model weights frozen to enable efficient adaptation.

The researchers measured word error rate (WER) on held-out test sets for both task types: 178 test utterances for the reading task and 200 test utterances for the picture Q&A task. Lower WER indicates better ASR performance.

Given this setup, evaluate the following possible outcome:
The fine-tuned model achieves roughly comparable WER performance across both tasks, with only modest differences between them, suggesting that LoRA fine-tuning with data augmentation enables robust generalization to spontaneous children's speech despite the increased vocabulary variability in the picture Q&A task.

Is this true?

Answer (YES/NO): NO